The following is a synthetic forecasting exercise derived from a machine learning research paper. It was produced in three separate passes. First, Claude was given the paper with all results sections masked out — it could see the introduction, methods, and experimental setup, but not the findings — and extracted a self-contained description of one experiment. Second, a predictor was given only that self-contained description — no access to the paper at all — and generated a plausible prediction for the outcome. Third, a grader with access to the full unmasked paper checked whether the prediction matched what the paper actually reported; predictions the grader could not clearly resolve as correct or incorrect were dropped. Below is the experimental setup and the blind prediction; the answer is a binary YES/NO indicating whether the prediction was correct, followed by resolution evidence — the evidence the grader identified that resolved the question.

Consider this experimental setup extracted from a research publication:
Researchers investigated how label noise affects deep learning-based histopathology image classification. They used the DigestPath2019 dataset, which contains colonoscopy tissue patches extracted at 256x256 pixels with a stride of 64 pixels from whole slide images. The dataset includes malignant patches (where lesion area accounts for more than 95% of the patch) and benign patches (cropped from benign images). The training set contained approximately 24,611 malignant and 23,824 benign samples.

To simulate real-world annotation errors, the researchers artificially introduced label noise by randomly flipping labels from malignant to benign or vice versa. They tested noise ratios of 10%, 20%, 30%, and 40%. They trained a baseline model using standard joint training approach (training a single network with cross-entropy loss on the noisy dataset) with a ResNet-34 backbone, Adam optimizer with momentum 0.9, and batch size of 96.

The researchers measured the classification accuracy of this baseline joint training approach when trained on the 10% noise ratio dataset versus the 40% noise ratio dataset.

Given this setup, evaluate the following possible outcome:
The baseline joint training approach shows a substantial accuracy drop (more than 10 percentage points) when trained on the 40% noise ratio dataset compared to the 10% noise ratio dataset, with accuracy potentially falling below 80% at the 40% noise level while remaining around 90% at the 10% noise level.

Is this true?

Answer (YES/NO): NO